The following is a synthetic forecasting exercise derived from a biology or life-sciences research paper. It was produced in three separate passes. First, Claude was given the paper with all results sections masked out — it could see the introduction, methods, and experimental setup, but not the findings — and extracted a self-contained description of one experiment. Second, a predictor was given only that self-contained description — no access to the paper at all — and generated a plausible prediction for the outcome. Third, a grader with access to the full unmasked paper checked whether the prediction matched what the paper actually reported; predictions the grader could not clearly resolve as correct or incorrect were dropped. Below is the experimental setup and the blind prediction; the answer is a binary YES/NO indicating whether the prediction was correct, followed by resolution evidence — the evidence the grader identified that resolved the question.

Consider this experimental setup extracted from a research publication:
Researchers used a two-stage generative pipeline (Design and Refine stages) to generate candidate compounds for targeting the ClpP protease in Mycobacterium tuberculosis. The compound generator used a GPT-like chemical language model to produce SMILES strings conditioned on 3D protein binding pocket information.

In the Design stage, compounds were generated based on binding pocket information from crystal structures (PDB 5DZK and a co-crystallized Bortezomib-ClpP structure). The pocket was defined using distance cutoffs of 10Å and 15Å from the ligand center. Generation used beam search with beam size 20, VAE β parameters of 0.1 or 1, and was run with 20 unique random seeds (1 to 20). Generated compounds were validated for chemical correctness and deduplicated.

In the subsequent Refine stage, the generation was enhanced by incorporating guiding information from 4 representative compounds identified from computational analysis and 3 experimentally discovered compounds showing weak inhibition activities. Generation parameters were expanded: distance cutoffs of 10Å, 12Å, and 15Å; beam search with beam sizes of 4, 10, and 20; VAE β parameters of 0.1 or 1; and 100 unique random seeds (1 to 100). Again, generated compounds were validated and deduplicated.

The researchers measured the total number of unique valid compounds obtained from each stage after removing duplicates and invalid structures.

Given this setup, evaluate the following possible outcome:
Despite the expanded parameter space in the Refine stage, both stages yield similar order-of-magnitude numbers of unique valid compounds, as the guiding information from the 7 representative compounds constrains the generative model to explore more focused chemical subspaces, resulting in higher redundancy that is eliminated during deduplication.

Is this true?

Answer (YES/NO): NO